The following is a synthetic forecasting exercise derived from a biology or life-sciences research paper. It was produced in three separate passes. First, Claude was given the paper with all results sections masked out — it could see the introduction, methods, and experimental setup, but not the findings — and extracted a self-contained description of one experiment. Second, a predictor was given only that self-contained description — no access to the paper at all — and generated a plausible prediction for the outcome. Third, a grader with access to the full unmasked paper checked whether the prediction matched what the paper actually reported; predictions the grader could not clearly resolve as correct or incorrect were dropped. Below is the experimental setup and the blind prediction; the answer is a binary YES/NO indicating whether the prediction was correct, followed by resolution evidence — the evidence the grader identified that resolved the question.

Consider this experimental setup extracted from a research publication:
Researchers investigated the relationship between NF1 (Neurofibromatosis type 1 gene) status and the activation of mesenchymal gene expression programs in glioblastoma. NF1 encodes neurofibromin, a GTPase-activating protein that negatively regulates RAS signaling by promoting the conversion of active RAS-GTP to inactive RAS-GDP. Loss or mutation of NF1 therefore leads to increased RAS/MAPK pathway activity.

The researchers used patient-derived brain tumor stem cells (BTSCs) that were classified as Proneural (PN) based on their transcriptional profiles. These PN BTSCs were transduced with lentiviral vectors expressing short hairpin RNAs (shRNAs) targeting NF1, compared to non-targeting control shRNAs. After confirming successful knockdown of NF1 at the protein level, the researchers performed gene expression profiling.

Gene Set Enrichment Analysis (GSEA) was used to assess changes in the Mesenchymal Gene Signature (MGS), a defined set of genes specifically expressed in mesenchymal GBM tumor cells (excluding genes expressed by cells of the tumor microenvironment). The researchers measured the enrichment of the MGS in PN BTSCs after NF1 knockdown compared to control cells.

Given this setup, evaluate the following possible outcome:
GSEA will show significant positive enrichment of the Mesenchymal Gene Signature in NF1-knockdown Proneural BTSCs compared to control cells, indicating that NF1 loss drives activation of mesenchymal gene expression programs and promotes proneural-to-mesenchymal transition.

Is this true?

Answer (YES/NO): YES